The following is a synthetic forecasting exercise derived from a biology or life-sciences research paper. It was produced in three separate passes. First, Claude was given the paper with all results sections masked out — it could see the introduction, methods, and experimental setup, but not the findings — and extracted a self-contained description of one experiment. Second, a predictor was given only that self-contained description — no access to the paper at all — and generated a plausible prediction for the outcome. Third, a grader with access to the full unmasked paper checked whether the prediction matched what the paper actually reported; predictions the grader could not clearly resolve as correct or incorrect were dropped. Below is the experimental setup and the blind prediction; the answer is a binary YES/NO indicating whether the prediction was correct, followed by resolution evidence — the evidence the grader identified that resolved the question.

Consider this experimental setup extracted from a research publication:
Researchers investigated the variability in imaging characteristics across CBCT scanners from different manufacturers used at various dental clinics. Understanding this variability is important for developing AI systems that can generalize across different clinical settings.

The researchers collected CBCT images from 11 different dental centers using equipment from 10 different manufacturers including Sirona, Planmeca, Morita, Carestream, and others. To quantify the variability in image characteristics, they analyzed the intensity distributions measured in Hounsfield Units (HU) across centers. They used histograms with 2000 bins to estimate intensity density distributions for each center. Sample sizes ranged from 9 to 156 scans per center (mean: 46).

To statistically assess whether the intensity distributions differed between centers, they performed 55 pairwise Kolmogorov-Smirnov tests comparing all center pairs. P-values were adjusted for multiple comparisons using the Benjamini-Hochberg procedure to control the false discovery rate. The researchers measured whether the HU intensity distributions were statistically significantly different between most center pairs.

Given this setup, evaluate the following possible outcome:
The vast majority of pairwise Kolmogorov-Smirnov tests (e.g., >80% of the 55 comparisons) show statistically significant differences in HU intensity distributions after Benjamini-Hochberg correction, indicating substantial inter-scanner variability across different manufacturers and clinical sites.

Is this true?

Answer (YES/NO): YES